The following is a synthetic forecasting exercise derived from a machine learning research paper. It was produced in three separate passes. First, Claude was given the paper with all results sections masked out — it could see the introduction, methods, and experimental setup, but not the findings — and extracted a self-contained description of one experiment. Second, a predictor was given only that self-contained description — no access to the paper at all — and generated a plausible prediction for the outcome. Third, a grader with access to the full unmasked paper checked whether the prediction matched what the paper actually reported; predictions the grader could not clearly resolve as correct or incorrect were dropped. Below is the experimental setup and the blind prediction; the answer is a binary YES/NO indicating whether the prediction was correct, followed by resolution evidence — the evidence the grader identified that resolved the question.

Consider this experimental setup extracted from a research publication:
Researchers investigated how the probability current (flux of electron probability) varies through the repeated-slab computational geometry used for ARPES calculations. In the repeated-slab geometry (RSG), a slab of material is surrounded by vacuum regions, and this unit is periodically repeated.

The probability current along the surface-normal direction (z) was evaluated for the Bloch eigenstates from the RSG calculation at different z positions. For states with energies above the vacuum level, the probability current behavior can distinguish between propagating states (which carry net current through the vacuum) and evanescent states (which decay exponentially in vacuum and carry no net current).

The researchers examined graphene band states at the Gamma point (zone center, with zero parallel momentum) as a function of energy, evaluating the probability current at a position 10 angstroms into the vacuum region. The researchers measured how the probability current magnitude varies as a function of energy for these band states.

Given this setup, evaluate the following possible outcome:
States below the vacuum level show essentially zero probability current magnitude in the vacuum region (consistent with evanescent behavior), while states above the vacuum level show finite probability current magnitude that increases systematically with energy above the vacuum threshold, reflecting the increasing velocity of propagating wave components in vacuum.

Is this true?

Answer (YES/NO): NO